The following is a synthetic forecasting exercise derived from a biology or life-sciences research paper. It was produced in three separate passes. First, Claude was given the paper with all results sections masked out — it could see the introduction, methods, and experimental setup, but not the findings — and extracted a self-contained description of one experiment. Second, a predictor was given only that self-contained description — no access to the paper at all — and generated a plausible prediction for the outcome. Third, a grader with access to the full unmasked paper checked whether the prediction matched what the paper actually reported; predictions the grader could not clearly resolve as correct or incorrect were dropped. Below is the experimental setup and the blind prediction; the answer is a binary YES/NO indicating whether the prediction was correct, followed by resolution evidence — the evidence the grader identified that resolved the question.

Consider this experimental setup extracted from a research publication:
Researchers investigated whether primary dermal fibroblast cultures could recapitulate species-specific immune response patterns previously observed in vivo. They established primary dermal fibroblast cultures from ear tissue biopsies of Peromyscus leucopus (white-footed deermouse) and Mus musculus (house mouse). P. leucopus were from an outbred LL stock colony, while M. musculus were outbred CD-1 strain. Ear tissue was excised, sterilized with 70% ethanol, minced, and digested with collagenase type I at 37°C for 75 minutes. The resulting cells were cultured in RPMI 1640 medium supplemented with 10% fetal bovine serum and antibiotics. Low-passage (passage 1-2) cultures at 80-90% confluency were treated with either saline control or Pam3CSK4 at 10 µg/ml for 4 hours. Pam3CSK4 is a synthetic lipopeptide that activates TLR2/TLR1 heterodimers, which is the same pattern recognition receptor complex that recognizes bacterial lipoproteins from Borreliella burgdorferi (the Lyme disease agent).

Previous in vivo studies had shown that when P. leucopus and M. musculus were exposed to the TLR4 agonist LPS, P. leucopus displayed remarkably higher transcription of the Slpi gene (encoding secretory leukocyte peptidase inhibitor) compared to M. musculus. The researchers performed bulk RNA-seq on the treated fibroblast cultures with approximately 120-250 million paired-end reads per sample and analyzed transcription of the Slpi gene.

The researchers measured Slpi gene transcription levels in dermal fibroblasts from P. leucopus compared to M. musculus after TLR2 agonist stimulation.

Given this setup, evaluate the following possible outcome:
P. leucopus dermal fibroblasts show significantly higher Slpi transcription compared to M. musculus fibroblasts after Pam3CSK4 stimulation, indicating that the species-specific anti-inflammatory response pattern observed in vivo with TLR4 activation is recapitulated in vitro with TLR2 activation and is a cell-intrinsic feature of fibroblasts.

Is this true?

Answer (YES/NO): YES